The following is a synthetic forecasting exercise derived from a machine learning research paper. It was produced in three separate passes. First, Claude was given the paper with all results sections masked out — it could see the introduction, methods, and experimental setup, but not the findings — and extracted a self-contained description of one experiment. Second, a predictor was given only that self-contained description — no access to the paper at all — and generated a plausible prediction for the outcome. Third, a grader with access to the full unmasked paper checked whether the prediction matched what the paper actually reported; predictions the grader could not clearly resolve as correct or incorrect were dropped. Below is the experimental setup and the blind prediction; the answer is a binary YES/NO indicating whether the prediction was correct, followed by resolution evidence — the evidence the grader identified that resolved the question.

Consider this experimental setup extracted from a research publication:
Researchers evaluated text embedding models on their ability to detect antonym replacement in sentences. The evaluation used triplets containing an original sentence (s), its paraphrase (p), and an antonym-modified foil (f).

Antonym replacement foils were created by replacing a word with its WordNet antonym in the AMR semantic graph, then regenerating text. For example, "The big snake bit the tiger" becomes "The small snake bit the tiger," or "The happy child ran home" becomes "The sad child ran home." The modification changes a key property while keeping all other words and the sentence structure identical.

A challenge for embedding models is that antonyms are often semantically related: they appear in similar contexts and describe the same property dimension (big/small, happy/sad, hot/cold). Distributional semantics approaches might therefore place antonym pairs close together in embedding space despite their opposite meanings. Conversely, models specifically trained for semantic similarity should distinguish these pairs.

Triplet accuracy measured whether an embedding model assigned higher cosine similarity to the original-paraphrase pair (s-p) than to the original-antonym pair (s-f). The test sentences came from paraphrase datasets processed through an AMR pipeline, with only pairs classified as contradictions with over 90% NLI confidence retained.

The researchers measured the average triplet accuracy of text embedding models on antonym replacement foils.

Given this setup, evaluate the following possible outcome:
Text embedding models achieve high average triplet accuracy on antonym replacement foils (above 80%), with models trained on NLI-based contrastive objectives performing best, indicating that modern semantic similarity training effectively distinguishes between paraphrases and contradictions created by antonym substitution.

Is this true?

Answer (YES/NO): NO